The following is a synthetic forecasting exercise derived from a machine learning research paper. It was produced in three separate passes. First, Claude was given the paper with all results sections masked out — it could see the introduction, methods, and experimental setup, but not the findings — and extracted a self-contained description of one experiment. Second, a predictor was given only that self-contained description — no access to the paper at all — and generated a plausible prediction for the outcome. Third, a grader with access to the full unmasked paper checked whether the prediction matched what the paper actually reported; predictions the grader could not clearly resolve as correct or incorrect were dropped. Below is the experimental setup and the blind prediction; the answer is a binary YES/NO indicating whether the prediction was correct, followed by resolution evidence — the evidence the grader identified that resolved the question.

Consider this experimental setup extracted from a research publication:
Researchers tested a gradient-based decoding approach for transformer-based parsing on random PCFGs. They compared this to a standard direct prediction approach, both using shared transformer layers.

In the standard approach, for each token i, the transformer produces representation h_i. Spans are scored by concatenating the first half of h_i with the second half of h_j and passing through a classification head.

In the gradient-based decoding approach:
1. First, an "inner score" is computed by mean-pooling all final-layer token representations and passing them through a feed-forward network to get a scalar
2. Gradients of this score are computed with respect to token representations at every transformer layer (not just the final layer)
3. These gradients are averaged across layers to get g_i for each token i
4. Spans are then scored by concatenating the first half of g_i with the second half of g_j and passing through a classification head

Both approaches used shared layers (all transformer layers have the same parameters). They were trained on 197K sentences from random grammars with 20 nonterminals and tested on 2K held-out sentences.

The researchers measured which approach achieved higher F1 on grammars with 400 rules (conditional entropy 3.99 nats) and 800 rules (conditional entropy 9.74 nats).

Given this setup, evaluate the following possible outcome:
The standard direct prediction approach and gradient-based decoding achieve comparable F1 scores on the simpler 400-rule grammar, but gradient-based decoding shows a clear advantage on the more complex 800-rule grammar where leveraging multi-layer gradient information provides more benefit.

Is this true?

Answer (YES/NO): NO